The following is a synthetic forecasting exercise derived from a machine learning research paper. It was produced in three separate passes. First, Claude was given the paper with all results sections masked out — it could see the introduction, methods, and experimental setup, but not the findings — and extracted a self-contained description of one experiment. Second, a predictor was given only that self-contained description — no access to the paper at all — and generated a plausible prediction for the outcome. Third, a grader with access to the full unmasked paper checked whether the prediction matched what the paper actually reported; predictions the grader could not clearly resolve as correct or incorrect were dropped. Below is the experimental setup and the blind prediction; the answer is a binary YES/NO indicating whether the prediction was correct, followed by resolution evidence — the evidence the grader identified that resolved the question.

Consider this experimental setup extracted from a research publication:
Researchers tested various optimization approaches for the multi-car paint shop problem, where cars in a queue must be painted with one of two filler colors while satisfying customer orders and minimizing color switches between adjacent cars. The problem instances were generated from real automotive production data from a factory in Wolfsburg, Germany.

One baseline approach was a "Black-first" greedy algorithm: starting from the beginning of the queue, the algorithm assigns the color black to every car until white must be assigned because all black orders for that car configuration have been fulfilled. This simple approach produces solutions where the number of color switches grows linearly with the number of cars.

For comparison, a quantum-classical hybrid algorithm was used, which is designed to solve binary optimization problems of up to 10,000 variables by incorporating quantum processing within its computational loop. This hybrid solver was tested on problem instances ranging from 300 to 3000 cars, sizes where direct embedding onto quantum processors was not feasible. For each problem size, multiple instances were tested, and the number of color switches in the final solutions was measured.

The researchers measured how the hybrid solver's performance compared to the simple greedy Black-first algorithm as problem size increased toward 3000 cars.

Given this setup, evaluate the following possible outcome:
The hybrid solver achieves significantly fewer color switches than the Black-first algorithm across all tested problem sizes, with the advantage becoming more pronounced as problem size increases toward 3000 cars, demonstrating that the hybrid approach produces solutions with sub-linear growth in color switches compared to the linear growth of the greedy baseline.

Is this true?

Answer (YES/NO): NO